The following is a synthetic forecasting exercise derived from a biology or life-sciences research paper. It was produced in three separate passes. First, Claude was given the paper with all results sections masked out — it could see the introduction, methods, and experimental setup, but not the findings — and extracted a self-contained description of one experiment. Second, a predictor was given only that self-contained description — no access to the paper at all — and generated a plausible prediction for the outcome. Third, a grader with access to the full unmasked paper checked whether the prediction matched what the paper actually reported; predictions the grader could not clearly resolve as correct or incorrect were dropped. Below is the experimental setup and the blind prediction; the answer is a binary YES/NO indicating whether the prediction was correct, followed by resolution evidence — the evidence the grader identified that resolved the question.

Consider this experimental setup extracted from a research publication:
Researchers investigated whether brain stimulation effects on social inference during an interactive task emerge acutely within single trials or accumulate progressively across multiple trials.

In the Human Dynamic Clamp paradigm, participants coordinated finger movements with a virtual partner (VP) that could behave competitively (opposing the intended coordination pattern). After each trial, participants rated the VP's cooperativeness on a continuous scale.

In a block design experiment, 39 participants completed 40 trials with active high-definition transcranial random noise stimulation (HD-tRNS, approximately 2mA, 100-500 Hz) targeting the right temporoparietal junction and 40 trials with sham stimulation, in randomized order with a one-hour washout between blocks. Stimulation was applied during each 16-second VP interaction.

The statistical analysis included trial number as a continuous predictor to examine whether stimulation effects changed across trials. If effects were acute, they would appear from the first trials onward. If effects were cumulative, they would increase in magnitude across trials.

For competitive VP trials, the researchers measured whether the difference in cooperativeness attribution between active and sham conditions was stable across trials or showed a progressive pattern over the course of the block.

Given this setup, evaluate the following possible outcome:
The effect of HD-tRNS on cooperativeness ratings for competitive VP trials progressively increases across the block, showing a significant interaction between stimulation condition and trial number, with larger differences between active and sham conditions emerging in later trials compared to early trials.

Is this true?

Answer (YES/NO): YES